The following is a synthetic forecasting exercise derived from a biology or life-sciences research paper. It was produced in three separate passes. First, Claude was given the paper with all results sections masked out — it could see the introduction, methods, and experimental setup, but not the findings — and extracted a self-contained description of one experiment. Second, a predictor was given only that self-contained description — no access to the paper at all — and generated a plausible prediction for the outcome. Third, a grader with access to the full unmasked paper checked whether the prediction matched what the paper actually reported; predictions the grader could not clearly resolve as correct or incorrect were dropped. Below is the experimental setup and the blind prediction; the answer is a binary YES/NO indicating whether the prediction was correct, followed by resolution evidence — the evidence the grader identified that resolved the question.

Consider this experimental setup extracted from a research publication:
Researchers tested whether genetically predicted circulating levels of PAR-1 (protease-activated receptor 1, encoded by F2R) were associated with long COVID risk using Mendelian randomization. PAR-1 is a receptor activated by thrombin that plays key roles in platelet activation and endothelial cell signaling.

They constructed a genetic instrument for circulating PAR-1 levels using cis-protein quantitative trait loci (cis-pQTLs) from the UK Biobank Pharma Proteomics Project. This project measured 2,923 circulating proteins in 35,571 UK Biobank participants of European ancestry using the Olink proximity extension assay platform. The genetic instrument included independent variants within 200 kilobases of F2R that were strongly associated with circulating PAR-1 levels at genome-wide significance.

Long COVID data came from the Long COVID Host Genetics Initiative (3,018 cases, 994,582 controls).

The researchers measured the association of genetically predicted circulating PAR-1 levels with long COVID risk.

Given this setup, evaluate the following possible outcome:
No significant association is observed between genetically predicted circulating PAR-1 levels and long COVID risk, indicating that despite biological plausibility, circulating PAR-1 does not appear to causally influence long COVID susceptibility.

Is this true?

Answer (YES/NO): NO